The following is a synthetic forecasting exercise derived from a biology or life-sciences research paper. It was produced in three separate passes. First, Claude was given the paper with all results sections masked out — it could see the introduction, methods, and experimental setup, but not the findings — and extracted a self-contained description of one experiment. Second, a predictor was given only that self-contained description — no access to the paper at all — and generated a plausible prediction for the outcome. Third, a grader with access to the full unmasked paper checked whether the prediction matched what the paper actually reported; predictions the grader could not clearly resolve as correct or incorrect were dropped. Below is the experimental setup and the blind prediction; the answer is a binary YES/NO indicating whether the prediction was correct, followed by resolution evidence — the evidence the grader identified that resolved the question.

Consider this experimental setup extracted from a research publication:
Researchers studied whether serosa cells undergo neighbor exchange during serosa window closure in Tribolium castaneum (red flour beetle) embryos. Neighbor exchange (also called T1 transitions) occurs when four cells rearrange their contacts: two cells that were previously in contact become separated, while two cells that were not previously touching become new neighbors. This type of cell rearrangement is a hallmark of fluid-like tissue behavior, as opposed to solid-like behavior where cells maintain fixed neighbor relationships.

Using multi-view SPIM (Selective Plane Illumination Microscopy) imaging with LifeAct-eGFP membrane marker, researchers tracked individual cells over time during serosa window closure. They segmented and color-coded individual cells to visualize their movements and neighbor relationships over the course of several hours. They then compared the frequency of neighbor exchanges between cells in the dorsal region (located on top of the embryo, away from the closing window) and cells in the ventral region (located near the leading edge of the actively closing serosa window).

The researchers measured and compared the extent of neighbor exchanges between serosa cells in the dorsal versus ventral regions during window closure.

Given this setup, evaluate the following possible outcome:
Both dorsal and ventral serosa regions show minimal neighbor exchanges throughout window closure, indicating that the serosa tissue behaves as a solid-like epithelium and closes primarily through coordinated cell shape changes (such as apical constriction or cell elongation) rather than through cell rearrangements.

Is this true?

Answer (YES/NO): NO